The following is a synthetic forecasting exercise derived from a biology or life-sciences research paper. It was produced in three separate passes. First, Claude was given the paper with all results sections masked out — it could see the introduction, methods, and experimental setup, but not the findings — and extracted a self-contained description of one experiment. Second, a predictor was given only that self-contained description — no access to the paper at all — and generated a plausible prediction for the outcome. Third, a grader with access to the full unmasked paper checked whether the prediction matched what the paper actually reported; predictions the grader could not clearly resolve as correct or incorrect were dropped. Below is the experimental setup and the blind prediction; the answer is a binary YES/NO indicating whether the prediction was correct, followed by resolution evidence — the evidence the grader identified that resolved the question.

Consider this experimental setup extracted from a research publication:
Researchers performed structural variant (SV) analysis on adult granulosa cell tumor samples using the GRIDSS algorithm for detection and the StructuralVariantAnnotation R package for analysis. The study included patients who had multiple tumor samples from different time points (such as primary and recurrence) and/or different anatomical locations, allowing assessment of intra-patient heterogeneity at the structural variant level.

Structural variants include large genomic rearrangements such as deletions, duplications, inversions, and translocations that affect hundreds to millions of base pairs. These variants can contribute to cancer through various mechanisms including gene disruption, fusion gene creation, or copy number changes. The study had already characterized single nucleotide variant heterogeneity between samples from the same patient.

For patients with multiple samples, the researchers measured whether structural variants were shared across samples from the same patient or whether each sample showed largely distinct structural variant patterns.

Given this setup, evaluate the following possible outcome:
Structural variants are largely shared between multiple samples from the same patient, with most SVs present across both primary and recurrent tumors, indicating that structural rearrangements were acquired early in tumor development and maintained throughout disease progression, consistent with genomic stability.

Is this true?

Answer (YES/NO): NO